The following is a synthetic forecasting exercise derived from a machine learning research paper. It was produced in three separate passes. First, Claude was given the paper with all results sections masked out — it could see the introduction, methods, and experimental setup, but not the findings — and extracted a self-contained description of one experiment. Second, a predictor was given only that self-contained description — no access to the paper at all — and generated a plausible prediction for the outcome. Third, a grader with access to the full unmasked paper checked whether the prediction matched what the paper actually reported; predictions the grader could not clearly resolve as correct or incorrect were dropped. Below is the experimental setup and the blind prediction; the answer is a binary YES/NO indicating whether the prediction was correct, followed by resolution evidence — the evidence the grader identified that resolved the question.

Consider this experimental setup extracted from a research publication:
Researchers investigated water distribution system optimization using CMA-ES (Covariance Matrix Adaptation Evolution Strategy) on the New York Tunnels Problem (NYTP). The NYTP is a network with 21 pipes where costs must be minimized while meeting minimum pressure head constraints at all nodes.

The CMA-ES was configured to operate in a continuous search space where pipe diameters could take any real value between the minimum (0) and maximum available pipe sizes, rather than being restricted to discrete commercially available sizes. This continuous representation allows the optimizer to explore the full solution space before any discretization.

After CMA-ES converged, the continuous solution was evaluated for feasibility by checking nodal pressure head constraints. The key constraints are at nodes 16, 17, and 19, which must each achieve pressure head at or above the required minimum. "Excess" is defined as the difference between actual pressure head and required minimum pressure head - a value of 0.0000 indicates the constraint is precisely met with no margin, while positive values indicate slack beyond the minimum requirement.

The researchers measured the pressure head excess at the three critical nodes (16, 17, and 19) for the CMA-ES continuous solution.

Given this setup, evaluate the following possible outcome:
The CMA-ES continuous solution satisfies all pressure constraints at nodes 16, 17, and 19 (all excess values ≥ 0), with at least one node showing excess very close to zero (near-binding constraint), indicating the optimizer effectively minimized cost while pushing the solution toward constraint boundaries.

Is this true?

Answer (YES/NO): YES